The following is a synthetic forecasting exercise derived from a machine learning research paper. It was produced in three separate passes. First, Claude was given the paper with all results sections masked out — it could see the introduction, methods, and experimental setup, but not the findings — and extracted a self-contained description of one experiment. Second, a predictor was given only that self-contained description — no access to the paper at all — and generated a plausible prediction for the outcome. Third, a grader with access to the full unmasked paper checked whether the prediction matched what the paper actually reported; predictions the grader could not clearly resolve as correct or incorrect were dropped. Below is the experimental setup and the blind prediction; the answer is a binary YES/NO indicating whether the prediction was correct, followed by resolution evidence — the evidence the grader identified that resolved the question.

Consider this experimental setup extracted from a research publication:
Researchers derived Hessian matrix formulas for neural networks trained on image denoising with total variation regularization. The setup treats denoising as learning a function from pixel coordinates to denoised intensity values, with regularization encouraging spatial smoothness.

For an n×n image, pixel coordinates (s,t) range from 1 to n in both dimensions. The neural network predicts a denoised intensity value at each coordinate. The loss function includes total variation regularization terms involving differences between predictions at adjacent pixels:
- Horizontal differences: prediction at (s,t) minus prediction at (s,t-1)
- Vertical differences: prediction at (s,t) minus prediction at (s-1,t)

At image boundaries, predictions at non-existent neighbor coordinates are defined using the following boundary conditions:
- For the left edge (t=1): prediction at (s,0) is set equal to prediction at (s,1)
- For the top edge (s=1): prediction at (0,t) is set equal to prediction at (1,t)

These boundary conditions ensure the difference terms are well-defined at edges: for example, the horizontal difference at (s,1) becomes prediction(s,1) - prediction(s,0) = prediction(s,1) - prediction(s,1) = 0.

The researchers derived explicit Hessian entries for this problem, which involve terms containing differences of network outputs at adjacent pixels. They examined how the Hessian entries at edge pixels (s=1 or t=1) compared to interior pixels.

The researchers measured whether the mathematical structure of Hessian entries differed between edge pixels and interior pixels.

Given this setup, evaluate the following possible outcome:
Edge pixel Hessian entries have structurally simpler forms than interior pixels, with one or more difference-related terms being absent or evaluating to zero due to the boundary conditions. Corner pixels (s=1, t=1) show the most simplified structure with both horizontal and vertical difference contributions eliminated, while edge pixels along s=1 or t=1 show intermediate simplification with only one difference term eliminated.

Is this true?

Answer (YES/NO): NO